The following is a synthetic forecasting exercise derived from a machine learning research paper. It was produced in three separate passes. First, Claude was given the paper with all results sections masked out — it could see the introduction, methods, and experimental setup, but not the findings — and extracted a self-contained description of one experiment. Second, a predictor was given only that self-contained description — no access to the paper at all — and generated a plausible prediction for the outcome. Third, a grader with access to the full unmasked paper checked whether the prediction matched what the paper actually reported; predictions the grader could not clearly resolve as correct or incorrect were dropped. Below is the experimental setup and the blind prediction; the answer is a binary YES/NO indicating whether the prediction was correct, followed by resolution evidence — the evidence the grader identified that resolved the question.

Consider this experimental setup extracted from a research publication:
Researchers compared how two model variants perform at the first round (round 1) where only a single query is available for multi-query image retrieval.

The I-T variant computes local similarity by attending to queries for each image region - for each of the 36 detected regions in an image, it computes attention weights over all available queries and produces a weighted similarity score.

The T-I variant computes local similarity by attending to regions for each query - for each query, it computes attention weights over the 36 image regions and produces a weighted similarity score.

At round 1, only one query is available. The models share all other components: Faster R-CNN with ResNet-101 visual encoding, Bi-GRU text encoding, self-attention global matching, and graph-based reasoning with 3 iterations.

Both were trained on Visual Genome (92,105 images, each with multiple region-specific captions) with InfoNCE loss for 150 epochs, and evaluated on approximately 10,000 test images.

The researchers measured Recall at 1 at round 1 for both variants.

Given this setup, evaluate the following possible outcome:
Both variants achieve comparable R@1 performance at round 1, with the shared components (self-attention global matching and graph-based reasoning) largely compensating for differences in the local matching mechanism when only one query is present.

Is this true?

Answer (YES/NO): NO